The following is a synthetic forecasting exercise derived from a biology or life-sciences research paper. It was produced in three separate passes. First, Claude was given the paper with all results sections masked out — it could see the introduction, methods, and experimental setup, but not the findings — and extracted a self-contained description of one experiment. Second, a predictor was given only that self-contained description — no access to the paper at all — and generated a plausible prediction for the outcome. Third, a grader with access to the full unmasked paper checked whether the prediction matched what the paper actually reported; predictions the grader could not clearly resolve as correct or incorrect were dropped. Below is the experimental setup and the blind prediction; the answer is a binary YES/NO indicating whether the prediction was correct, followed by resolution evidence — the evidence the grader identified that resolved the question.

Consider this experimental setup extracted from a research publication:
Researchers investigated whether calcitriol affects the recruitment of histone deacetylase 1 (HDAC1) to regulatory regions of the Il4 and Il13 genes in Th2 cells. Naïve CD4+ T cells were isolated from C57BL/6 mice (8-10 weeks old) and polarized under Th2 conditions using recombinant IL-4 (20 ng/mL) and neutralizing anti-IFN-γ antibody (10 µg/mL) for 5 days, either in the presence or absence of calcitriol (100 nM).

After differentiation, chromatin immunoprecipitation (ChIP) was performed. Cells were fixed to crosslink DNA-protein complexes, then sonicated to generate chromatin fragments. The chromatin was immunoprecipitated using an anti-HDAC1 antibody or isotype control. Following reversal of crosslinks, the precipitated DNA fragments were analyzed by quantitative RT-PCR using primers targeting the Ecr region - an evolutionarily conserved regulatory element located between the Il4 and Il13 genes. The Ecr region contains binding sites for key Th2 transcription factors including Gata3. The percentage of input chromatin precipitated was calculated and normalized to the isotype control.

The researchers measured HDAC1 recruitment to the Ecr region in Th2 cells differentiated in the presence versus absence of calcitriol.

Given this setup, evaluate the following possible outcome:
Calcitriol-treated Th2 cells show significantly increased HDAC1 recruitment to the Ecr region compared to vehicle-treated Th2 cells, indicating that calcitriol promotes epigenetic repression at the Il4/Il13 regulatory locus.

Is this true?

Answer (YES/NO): YES